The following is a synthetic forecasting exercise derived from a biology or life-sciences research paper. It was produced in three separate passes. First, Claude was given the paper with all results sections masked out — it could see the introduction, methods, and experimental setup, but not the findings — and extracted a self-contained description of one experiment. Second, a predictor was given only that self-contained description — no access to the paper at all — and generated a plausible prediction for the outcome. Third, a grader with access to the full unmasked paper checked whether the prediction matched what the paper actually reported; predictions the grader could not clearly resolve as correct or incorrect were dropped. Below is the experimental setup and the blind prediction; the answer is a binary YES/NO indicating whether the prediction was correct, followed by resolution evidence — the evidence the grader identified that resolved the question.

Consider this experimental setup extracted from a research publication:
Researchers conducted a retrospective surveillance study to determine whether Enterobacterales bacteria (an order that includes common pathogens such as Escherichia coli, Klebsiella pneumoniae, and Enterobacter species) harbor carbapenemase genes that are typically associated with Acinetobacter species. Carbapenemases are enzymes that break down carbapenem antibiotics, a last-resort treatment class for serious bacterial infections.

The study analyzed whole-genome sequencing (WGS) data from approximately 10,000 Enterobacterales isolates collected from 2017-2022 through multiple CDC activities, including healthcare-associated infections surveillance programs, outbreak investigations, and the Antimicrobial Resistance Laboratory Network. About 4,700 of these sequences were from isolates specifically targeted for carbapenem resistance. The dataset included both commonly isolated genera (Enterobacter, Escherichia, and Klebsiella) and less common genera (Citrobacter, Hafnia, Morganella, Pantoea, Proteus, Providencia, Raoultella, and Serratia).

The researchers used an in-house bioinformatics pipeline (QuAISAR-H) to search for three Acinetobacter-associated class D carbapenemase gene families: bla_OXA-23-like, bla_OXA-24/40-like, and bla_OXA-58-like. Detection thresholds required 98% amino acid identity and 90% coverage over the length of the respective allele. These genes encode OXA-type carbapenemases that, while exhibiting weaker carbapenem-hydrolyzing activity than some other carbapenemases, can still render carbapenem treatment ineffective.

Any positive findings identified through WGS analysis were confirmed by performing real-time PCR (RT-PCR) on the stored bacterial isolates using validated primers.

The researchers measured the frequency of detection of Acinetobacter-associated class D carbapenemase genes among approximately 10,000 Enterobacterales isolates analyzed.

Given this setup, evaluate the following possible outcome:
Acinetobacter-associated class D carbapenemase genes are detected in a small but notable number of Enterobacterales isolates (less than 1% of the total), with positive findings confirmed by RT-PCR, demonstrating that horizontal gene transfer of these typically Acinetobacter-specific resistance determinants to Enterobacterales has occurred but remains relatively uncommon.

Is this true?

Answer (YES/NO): NO